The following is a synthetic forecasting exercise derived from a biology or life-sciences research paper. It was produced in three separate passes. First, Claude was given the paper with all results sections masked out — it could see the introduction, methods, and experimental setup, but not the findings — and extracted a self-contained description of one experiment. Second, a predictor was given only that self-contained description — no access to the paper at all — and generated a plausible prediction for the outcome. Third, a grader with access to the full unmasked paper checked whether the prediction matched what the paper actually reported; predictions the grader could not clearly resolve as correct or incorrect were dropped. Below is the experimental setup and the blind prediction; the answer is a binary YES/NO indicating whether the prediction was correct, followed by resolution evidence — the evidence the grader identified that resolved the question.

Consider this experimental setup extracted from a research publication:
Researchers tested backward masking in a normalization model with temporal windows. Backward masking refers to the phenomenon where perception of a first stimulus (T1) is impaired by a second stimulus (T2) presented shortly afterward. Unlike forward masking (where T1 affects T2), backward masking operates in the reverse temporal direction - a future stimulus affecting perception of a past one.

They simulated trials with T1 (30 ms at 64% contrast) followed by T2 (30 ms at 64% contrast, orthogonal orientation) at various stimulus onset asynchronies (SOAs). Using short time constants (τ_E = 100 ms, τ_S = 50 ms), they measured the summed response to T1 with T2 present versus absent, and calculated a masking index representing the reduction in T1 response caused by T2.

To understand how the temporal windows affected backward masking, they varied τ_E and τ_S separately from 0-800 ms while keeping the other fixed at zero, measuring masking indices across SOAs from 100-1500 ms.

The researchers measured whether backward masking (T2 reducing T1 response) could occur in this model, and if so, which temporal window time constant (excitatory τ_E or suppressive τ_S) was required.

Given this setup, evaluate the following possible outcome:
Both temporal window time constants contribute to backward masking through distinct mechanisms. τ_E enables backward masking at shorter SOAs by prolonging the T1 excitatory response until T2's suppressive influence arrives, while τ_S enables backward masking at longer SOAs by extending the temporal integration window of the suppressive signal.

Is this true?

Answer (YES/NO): NO